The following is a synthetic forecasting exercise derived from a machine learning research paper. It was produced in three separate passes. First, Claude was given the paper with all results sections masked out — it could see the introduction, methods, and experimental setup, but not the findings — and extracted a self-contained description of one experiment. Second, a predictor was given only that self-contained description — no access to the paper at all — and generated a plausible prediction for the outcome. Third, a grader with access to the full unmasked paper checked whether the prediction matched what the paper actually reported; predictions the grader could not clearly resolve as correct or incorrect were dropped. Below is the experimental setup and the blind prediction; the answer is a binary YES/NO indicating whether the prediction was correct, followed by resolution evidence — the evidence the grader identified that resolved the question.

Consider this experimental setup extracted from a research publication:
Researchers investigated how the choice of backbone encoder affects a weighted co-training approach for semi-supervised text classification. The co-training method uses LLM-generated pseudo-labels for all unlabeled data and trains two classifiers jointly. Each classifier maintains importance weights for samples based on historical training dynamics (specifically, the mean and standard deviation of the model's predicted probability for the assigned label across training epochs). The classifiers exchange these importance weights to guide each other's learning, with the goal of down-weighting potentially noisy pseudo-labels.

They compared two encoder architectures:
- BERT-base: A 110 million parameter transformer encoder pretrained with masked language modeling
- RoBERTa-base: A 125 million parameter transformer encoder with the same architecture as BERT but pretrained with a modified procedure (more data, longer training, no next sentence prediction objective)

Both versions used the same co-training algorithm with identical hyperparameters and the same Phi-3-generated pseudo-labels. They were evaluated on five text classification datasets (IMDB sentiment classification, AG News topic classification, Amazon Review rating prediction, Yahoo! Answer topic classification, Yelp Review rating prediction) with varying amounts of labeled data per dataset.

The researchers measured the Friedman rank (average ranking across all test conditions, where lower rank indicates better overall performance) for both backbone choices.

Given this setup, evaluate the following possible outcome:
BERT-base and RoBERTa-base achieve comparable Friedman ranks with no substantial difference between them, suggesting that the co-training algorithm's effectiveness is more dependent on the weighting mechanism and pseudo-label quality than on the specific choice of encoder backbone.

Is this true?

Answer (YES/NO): NO